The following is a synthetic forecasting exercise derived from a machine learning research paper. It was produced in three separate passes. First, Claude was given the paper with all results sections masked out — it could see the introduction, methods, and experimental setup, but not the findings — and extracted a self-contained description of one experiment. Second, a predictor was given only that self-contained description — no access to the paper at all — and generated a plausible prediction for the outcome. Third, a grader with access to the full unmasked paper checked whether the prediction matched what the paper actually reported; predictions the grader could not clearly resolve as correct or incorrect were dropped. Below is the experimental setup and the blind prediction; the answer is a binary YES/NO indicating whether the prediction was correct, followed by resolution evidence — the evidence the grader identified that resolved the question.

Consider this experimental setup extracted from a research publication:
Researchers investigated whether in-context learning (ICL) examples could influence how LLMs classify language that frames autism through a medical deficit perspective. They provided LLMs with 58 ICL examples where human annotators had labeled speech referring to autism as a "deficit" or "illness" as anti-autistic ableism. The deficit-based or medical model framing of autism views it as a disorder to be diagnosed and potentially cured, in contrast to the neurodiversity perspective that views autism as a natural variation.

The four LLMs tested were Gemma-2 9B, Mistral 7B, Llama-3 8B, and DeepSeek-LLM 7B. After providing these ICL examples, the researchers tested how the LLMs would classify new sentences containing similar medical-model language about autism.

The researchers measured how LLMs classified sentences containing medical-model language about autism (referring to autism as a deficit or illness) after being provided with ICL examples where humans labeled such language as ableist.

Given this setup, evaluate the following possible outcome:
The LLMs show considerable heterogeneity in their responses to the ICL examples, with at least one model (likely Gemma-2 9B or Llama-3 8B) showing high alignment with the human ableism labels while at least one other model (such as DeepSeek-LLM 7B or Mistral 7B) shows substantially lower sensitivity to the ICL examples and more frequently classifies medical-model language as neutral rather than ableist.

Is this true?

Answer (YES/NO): NO